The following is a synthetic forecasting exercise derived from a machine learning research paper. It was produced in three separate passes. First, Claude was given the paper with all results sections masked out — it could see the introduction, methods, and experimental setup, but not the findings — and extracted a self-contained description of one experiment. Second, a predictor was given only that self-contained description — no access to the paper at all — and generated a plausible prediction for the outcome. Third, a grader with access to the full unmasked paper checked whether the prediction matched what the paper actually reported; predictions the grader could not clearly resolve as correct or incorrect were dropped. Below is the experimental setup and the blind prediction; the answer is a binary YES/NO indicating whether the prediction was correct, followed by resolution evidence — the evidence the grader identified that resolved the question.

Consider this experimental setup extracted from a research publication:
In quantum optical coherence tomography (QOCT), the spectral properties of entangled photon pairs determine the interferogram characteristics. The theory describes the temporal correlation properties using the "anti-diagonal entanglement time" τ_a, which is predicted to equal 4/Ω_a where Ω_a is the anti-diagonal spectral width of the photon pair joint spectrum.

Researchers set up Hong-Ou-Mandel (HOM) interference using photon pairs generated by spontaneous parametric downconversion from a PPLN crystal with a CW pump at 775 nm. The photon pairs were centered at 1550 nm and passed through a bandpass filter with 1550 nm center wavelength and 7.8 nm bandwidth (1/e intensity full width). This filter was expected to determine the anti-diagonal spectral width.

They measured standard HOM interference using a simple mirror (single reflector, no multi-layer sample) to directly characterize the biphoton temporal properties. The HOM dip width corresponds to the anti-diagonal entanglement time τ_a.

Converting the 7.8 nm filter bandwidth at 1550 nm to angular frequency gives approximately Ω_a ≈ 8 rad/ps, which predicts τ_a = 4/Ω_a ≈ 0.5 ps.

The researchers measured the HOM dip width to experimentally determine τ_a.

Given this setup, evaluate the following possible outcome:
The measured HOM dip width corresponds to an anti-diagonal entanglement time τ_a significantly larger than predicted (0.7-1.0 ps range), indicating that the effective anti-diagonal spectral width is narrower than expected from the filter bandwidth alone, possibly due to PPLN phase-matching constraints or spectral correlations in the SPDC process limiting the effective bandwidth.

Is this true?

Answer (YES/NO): NO